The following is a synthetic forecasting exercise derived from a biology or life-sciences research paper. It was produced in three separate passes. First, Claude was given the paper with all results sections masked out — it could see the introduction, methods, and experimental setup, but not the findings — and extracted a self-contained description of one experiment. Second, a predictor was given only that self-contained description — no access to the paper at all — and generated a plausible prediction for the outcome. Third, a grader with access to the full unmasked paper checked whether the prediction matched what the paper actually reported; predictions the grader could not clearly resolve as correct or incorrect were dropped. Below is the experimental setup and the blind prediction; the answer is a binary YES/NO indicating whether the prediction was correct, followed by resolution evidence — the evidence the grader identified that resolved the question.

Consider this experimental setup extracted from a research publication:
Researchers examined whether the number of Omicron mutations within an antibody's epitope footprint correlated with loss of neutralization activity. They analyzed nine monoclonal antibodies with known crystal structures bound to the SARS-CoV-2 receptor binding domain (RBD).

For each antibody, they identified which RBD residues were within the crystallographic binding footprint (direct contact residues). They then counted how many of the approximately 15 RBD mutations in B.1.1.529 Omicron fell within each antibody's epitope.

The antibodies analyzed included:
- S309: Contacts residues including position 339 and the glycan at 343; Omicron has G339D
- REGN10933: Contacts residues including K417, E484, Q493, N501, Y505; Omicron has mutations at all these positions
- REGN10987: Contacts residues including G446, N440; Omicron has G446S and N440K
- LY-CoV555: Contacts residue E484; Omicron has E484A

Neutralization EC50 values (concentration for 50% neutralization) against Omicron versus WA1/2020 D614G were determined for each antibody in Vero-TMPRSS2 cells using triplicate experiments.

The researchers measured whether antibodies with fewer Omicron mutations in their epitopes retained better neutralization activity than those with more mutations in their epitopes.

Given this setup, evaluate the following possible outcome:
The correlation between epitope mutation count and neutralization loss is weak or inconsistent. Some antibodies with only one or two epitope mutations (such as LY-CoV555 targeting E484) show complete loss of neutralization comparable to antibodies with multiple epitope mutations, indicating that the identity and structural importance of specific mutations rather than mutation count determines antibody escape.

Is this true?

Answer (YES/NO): YES